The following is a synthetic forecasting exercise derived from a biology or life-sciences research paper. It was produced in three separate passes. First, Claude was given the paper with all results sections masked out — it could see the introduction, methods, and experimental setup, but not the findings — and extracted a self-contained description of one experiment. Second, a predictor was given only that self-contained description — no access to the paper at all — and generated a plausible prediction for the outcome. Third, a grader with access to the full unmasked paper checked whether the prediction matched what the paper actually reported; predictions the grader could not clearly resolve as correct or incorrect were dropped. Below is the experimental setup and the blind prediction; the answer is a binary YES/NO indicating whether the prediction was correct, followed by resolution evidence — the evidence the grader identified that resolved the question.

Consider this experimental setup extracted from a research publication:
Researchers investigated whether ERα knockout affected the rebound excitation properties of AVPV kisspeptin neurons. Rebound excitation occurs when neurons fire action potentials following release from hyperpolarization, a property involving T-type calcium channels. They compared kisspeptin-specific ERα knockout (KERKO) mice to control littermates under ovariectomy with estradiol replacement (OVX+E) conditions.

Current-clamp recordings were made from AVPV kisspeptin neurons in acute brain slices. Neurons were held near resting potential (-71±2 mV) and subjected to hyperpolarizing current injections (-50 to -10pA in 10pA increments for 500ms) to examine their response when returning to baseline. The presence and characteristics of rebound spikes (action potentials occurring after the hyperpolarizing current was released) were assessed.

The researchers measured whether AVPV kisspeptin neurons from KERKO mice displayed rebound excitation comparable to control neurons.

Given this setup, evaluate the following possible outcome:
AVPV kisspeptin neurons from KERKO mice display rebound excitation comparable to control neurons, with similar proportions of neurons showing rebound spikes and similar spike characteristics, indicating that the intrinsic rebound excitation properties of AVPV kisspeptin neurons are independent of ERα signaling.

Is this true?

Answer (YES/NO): NO